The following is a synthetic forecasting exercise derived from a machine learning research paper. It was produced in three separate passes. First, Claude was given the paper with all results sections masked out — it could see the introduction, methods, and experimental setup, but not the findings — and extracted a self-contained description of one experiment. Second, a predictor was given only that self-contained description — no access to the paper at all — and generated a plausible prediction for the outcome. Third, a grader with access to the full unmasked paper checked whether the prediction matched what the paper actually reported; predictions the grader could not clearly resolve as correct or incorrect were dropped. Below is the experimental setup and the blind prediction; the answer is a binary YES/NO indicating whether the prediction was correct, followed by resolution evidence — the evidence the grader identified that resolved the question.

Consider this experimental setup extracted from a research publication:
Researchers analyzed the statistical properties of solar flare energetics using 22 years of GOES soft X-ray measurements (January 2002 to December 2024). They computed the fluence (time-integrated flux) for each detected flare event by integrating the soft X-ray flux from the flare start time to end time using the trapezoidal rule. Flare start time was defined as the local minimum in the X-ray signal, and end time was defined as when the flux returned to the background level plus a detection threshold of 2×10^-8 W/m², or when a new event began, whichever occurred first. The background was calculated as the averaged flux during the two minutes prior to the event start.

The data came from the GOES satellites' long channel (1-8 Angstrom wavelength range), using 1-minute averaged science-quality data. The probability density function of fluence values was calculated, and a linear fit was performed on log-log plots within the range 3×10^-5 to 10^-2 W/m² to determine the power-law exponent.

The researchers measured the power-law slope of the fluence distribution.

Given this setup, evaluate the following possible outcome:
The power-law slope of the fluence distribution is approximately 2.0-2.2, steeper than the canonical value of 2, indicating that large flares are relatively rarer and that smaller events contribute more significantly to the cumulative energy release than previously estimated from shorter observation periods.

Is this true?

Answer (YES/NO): YES